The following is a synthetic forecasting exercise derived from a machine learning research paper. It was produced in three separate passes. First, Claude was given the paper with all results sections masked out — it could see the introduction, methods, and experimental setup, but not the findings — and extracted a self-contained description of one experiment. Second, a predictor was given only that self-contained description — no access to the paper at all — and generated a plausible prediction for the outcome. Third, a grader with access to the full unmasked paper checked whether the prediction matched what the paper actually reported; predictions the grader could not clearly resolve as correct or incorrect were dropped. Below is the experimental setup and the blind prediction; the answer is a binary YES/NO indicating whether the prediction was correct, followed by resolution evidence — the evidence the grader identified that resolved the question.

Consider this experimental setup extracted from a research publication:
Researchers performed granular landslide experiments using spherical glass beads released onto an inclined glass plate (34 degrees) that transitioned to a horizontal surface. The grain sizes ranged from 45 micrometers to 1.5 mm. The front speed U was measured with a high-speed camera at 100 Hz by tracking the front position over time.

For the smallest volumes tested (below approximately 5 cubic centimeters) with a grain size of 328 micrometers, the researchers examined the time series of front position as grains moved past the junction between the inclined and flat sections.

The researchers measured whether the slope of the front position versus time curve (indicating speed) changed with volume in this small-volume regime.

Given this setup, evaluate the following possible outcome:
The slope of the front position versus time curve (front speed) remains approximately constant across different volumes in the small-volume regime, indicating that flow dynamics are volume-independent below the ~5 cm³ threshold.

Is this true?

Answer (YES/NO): YES